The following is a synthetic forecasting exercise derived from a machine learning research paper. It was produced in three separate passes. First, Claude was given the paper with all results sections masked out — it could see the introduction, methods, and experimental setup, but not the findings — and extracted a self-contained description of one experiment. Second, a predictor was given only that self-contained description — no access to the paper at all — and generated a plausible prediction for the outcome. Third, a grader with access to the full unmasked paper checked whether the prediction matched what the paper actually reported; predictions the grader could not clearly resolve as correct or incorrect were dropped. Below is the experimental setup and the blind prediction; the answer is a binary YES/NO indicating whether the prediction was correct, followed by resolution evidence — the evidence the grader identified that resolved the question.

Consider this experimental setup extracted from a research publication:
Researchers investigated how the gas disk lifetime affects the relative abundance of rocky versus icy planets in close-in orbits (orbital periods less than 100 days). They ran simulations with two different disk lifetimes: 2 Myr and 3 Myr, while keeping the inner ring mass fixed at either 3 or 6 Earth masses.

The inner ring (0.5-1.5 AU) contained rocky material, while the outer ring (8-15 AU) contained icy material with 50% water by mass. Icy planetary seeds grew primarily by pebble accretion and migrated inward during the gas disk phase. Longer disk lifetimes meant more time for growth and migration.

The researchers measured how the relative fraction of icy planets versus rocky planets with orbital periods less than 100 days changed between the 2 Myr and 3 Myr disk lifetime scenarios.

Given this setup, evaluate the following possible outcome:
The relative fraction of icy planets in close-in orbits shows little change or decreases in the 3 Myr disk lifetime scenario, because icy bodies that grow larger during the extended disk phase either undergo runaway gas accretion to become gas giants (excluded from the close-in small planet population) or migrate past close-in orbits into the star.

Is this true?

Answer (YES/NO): NO